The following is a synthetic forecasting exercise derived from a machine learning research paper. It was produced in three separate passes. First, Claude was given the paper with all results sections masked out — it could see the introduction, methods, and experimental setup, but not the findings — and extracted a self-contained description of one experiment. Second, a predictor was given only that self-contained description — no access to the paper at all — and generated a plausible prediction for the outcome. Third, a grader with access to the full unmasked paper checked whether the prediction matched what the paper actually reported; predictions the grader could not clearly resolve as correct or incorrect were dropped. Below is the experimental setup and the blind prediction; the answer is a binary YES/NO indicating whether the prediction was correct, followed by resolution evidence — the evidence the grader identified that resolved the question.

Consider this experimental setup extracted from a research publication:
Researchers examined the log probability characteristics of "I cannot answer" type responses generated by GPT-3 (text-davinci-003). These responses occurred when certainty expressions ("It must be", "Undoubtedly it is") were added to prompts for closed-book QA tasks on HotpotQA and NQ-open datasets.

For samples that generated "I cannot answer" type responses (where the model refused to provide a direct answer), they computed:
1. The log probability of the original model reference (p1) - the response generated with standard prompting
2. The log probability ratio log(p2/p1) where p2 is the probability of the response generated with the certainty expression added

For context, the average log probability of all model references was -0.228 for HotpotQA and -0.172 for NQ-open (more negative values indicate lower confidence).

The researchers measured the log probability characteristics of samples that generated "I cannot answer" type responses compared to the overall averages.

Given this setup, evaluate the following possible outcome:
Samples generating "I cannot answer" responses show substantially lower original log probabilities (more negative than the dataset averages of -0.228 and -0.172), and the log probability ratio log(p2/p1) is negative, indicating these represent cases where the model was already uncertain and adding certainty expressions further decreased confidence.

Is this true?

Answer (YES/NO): NO